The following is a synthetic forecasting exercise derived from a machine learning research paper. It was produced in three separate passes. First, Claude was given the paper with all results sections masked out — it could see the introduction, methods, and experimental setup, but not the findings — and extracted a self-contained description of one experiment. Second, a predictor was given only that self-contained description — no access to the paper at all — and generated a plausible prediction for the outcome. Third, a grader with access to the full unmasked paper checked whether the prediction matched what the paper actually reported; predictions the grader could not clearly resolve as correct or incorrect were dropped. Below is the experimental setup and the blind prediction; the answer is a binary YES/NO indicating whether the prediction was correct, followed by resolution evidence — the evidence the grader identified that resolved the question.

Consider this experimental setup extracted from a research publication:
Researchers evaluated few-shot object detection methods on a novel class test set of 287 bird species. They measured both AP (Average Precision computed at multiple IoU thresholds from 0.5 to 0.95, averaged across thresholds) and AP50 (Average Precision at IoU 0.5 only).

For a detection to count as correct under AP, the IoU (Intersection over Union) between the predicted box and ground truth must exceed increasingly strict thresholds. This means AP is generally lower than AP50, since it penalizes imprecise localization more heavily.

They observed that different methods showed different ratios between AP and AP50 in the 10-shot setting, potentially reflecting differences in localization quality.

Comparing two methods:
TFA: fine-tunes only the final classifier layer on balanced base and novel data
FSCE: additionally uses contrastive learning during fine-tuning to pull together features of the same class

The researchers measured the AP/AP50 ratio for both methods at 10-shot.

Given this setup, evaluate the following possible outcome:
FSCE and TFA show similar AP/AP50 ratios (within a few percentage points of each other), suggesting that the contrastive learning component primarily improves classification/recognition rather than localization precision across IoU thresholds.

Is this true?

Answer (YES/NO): YES